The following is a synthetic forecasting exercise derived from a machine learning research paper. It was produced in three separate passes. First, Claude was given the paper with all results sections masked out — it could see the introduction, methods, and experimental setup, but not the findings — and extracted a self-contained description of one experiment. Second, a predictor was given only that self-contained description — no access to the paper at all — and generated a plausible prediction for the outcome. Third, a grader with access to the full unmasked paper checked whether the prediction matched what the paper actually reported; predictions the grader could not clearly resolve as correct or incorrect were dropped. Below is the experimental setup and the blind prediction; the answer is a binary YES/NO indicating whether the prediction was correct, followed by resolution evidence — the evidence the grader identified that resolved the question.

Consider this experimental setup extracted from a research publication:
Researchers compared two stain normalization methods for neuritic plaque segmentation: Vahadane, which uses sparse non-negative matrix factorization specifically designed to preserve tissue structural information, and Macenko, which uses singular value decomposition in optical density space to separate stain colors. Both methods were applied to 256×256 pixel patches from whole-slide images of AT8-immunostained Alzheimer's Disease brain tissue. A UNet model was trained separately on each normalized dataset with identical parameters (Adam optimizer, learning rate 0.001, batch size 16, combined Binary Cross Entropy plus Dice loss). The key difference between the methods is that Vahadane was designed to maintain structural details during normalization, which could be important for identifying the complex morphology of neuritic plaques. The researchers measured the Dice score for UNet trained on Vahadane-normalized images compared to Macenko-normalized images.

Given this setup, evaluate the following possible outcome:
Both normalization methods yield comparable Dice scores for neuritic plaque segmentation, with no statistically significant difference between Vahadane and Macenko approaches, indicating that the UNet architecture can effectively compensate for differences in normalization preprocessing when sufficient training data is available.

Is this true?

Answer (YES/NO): YES